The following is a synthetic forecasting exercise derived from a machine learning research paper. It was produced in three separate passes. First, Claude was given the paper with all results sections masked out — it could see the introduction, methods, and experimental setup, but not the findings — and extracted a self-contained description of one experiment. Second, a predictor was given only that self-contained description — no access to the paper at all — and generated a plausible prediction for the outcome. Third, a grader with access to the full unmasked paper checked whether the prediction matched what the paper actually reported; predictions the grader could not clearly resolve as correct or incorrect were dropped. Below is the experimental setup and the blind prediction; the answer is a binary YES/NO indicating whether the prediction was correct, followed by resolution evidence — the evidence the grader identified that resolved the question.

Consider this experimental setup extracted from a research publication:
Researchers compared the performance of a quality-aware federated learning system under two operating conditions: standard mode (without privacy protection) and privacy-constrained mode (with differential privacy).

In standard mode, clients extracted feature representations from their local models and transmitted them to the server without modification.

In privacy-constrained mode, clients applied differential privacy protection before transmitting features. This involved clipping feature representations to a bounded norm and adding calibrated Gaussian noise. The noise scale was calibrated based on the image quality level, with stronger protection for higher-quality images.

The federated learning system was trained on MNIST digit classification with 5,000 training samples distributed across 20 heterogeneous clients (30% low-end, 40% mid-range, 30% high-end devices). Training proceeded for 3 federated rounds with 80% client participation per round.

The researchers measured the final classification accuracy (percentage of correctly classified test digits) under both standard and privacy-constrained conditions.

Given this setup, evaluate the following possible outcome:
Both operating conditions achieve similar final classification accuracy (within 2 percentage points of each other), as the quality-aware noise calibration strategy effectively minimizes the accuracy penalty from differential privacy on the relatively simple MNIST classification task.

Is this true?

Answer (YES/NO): NO